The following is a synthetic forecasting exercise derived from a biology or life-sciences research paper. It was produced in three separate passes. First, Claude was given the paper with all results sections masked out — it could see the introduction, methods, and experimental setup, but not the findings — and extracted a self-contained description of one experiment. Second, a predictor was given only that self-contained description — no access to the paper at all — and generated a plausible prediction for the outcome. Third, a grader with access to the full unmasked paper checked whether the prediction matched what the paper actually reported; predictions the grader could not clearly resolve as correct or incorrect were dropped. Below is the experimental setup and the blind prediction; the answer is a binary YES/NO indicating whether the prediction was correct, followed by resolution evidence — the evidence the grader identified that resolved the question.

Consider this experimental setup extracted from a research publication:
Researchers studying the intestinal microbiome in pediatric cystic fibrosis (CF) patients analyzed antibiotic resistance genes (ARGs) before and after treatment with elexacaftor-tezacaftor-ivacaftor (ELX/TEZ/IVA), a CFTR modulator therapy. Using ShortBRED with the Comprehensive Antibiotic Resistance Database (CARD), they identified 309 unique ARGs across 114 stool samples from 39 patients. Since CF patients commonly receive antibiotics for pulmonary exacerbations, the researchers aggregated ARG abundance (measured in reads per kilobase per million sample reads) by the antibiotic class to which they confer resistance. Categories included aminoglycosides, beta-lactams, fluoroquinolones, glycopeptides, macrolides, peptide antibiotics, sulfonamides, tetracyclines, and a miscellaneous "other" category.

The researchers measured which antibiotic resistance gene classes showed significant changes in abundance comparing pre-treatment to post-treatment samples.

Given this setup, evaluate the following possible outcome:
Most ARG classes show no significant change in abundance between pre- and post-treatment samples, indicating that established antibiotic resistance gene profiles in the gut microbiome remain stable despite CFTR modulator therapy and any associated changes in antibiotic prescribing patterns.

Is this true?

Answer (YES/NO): YES